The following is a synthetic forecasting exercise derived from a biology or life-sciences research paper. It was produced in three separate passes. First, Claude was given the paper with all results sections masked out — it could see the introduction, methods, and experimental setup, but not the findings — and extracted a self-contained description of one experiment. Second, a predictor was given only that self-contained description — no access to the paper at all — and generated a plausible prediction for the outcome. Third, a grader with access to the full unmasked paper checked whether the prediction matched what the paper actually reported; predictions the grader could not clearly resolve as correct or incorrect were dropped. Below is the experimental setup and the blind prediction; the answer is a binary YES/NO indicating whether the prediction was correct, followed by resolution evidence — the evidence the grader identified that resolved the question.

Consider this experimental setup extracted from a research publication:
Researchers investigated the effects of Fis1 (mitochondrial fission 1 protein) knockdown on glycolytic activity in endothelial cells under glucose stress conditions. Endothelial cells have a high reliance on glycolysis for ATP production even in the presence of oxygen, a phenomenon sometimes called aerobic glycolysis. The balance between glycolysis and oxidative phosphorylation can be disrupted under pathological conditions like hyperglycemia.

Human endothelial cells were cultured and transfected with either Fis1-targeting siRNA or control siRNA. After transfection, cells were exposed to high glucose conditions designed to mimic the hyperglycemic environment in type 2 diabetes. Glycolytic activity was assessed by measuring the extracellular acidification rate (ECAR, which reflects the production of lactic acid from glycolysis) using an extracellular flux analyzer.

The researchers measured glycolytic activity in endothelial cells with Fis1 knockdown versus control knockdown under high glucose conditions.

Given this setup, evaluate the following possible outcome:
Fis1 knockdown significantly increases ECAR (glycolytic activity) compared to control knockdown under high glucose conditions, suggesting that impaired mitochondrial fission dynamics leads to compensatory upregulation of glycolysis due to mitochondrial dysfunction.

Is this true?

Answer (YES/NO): NO